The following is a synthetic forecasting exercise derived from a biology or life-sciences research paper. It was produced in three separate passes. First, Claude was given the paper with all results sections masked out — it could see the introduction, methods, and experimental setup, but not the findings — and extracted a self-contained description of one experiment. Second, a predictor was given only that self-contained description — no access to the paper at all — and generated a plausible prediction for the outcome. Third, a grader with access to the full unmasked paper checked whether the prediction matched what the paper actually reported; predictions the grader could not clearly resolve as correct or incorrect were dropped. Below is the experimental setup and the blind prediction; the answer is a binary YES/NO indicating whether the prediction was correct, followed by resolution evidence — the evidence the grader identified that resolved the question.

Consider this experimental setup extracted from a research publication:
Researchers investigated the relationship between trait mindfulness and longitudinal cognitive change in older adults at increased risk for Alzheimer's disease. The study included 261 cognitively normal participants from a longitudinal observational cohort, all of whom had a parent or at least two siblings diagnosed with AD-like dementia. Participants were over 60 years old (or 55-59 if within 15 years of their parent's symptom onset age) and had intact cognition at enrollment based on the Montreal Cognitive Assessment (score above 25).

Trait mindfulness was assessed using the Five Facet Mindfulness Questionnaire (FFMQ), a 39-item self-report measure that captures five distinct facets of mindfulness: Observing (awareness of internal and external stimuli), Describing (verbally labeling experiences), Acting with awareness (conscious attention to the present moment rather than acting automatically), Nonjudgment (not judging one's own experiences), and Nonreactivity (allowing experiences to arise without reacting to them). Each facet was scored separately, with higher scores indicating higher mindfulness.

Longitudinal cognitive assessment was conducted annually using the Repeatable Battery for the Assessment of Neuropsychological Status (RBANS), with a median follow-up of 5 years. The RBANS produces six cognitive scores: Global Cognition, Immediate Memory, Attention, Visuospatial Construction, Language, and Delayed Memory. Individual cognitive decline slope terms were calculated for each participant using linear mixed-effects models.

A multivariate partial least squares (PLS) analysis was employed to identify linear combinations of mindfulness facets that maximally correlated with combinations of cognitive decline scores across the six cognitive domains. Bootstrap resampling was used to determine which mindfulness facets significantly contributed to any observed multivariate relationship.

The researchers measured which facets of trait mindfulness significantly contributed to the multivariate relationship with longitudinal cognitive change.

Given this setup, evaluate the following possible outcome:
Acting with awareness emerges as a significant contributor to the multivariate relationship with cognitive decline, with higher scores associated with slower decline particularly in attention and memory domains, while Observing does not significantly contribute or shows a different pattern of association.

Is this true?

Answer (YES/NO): NO